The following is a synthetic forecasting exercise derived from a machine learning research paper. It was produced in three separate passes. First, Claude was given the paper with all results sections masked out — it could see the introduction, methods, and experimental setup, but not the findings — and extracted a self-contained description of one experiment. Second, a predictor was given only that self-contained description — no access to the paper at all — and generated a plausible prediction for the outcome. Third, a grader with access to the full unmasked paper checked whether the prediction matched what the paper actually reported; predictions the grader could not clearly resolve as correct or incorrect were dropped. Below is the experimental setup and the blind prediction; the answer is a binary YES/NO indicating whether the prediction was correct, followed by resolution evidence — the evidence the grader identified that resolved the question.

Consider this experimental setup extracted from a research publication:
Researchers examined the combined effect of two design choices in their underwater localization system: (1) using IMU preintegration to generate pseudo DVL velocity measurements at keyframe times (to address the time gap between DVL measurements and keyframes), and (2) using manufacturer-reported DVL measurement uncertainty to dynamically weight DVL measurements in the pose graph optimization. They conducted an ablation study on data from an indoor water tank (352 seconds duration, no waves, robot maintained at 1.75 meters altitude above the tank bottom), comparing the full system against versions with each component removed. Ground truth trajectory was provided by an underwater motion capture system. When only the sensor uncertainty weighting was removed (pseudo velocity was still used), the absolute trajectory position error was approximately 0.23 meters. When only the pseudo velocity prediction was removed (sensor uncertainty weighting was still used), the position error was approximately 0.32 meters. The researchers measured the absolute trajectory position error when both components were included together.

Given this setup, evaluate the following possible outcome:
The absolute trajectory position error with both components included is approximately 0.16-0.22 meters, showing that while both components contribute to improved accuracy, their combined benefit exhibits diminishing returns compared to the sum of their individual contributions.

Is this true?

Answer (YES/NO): YES